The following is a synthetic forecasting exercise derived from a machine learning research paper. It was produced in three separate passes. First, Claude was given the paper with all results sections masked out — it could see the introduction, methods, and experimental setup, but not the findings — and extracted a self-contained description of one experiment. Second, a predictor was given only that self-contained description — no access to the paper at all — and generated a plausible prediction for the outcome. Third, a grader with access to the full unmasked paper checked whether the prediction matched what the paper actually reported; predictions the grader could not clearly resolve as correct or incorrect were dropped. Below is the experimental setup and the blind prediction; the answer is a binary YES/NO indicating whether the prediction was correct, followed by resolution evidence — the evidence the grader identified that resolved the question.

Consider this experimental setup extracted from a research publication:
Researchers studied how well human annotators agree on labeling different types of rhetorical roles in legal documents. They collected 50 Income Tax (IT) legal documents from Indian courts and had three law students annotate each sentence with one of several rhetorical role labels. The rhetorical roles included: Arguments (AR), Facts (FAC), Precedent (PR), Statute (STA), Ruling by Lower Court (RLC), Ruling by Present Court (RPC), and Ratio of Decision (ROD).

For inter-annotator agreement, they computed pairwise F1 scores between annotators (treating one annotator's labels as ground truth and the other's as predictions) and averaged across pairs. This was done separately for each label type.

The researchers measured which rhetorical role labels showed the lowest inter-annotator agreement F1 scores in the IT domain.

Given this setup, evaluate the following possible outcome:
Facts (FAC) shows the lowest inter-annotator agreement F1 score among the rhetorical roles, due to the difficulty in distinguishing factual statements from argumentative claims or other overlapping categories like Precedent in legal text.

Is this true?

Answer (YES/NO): NO